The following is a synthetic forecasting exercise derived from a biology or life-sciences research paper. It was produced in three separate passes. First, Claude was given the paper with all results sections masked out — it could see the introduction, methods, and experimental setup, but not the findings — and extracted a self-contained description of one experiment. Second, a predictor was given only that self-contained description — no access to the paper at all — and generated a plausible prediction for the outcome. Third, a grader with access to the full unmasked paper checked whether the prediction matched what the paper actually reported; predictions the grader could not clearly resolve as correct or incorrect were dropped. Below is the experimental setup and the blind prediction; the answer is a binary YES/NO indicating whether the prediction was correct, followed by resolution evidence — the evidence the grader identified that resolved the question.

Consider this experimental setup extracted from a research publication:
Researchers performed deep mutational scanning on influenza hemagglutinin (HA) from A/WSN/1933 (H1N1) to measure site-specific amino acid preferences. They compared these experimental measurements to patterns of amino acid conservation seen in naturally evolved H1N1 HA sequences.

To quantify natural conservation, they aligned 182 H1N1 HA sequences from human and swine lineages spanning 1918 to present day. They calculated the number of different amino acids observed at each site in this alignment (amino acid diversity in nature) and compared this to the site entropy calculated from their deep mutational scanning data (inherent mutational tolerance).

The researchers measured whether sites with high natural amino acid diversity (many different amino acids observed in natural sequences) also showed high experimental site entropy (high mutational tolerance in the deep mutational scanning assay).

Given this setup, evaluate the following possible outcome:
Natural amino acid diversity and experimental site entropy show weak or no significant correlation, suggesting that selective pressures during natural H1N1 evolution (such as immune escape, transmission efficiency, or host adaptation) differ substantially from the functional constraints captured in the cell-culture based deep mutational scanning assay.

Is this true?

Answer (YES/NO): NO